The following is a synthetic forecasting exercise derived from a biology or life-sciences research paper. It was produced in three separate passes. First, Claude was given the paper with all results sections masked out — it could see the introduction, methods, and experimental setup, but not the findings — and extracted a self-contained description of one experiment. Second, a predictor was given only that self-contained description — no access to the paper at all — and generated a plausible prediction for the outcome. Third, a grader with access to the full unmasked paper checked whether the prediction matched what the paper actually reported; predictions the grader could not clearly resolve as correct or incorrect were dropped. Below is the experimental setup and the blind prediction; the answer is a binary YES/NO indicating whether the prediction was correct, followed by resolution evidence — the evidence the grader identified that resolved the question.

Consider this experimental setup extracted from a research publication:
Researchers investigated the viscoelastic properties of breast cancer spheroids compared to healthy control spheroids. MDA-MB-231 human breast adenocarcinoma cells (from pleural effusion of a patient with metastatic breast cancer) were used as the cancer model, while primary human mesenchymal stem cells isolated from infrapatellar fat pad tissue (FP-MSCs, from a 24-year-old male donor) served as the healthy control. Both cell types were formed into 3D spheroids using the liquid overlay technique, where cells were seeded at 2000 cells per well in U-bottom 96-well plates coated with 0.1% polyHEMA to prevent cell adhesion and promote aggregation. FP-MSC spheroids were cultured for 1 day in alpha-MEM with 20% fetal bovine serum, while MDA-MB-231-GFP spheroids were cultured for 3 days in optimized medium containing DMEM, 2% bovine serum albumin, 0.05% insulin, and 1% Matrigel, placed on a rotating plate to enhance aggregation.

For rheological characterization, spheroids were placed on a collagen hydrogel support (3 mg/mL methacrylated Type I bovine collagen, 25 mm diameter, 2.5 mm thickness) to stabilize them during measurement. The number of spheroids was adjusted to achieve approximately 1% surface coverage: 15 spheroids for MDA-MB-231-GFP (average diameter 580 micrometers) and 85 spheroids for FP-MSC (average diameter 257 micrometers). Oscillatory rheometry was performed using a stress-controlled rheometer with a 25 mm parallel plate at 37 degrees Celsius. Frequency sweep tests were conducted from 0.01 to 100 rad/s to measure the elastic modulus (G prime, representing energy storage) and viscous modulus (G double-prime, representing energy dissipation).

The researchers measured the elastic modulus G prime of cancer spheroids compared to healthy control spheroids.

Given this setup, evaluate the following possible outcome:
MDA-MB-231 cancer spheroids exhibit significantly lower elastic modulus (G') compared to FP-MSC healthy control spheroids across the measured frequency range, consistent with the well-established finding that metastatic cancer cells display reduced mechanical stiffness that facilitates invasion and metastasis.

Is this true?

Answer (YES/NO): NO